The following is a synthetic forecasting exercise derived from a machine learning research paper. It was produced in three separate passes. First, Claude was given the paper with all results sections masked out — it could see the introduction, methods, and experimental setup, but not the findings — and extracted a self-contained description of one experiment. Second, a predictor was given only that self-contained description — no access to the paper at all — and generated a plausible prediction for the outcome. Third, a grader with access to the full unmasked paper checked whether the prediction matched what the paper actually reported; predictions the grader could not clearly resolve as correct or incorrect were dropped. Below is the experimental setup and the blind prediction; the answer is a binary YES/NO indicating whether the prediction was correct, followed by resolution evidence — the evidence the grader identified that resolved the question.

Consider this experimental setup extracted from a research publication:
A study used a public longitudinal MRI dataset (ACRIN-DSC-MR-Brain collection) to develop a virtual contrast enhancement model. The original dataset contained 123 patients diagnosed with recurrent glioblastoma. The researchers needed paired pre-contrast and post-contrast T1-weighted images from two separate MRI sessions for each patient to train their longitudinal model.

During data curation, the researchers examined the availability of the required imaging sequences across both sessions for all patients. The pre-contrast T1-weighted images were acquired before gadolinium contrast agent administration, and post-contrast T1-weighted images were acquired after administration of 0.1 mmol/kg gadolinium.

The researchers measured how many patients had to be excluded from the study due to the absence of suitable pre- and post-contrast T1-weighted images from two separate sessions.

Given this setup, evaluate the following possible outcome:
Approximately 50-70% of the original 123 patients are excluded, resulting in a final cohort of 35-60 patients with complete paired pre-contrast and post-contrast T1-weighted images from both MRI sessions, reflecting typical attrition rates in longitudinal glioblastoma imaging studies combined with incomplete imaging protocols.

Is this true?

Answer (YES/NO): NO